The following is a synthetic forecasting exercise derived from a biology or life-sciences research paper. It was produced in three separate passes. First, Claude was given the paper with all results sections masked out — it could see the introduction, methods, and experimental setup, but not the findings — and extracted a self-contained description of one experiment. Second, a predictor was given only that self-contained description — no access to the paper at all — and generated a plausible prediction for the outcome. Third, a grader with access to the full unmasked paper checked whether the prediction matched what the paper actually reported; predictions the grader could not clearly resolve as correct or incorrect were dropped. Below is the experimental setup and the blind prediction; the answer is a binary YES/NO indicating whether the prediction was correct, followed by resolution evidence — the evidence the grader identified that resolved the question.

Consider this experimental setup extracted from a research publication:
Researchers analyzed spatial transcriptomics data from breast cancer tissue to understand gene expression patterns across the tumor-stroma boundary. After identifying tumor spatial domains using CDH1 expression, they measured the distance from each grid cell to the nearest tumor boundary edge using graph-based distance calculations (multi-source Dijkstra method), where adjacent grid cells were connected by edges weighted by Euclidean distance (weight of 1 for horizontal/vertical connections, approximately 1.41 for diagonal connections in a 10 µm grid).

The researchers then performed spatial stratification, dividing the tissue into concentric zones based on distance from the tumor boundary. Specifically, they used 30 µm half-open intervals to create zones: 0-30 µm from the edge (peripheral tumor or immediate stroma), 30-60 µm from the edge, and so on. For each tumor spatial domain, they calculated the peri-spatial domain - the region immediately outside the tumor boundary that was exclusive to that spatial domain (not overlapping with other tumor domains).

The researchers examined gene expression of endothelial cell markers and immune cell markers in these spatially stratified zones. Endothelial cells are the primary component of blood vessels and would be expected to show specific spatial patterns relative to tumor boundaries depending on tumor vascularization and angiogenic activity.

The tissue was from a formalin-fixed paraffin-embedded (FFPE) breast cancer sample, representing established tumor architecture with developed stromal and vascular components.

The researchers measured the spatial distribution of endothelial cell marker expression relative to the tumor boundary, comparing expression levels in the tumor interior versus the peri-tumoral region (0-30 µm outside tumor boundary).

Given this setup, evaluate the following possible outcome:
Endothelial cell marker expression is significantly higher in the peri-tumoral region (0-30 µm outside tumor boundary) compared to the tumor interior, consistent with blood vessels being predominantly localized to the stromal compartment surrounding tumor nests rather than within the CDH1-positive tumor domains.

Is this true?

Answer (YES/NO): NO